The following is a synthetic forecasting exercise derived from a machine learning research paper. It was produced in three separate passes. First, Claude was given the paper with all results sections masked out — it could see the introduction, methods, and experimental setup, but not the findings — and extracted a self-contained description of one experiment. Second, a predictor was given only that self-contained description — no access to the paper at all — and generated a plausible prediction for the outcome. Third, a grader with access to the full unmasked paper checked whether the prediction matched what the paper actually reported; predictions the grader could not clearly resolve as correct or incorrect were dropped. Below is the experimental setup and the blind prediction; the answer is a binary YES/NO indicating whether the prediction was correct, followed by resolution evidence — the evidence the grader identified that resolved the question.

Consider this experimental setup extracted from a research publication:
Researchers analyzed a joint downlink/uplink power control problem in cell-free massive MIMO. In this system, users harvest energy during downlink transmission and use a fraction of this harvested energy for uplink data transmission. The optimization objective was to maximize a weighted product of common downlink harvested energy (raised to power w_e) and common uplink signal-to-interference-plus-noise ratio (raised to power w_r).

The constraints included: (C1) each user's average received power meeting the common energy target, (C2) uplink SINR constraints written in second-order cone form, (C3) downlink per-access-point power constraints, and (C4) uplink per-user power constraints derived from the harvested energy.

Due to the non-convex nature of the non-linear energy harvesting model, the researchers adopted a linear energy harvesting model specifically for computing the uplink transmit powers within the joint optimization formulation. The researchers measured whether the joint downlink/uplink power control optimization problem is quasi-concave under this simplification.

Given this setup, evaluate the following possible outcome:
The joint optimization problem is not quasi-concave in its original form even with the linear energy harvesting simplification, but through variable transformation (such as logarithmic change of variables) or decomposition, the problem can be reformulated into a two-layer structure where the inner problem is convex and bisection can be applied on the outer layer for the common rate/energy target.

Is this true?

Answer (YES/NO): NO